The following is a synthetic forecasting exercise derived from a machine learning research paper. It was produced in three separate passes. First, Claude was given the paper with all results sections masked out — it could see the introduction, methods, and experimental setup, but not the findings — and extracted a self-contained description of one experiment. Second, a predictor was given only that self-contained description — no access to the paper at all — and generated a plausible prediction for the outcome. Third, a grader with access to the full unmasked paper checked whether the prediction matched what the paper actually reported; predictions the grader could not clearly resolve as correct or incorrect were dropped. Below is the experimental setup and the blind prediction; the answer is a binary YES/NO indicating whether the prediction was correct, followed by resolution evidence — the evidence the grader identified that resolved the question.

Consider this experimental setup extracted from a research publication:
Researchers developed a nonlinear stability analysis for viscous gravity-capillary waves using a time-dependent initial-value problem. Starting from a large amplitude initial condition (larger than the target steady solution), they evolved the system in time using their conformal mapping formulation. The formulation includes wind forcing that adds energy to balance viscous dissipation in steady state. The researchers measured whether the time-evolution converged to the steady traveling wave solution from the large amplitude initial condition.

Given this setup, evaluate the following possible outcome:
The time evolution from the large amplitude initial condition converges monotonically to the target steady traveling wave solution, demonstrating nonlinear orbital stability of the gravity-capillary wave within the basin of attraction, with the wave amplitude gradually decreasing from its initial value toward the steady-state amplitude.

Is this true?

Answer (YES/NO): NO